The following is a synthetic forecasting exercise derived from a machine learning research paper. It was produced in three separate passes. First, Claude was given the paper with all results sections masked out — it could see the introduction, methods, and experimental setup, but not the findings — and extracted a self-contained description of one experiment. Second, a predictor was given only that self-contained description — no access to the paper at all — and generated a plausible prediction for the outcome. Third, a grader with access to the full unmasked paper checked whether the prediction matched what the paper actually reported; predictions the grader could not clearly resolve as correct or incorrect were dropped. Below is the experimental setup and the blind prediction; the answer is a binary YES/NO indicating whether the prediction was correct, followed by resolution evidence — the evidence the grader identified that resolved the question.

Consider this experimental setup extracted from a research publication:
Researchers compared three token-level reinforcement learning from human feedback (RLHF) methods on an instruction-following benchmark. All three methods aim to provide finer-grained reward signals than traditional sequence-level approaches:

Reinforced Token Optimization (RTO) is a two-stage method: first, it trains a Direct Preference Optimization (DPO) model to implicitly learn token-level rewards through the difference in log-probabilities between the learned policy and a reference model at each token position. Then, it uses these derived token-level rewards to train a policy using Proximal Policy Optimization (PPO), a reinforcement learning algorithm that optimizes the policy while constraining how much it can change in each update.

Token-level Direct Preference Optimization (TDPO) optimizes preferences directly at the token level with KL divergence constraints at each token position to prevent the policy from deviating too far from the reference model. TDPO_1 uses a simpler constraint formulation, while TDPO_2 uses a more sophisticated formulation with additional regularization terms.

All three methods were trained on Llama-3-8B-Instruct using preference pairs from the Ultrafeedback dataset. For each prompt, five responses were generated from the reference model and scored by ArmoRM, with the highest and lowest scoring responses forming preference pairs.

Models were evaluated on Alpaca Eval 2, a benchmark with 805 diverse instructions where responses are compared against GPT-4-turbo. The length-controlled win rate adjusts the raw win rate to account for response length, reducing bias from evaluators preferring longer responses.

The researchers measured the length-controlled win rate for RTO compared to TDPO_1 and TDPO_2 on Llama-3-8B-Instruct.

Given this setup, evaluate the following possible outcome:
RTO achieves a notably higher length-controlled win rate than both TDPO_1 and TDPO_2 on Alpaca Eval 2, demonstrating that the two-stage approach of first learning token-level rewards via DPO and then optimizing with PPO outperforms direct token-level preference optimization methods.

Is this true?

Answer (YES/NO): YES